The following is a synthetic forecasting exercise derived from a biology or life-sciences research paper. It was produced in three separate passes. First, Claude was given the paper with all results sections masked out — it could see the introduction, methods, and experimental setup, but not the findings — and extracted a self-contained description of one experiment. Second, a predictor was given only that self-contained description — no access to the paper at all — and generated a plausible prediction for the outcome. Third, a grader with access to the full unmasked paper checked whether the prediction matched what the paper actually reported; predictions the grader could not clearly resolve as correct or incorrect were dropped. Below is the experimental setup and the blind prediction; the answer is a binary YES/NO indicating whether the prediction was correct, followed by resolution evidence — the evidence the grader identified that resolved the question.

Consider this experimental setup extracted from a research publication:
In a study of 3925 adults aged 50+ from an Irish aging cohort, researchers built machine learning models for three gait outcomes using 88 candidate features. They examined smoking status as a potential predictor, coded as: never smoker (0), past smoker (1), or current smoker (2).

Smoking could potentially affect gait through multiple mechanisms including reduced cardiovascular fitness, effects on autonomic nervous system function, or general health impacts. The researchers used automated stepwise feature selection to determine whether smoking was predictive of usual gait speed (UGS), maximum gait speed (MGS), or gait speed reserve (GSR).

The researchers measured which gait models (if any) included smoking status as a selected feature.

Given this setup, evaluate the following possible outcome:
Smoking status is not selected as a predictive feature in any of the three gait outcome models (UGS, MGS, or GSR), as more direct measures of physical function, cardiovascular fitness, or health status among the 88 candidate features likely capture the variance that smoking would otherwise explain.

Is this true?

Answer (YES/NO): NO